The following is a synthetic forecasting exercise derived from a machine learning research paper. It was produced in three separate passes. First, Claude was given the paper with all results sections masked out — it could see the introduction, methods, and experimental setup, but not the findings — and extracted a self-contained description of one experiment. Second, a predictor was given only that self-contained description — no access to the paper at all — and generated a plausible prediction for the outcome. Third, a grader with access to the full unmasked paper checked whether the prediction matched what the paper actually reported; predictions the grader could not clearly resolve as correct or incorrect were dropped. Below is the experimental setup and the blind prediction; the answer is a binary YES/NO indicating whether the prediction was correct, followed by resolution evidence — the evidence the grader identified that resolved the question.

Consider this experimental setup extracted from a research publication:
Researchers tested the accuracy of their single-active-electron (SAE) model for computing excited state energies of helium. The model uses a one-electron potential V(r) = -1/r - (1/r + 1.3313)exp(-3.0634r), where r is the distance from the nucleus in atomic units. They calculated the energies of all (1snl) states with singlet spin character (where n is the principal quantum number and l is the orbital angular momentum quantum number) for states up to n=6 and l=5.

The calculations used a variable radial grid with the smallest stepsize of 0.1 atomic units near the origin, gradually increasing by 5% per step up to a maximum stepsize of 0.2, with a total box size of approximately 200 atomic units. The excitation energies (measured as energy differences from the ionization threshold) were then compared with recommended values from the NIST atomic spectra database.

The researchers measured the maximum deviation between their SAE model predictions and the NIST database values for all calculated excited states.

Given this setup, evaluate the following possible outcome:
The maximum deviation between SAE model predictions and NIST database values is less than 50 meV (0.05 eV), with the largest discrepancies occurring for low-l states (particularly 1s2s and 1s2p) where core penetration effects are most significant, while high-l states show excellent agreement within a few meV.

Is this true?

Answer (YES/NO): NO